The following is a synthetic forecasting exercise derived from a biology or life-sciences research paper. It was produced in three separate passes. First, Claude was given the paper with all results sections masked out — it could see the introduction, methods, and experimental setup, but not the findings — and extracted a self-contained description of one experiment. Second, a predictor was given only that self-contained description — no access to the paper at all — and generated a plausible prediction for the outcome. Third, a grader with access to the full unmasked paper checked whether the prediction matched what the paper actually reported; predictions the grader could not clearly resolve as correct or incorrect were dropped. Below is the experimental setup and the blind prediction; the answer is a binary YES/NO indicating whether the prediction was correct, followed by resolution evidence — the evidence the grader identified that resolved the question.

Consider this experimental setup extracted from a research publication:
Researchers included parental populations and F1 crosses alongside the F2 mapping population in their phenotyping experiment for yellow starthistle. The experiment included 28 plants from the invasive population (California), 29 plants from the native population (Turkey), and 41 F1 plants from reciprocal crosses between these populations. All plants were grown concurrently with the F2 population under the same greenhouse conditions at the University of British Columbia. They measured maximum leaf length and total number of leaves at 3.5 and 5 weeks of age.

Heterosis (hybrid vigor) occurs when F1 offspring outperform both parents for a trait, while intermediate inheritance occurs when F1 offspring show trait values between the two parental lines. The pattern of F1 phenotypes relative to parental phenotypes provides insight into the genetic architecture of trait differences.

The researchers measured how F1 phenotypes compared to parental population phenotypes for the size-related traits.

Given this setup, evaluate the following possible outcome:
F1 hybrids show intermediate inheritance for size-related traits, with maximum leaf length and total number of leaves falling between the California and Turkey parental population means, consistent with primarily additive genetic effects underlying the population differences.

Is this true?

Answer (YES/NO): NO